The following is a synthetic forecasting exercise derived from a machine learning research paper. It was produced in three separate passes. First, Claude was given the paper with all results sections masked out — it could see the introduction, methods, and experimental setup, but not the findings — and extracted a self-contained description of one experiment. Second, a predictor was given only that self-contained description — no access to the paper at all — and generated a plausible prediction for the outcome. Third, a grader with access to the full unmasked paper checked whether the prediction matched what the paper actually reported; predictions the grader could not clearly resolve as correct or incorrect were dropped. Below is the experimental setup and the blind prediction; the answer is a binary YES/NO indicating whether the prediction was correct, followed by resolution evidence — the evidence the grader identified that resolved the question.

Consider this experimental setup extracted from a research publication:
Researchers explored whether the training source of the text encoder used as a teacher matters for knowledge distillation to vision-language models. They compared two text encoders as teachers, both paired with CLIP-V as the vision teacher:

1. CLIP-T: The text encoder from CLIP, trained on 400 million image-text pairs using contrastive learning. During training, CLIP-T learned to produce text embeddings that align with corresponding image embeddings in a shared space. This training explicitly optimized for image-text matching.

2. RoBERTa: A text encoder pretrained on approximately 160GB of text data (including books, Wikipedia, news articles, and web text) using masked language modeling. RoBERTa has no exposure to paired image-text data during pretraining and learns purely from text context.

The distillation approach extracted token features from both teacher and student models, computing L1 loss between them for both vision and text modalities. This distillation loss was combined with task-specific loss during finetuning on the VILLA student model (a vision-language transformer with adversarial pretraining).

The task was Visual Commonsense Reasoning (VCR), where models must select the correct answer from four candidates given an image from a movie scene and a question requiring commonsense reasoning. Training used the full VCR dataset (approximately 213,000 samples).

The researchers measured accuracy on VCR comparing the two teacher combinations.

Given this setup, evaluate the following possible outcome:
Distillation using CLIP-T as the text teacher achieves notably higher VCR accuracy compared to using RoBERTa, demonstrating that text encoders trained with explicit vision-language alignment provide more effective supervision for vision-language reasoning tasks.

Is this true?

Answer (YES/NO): NO